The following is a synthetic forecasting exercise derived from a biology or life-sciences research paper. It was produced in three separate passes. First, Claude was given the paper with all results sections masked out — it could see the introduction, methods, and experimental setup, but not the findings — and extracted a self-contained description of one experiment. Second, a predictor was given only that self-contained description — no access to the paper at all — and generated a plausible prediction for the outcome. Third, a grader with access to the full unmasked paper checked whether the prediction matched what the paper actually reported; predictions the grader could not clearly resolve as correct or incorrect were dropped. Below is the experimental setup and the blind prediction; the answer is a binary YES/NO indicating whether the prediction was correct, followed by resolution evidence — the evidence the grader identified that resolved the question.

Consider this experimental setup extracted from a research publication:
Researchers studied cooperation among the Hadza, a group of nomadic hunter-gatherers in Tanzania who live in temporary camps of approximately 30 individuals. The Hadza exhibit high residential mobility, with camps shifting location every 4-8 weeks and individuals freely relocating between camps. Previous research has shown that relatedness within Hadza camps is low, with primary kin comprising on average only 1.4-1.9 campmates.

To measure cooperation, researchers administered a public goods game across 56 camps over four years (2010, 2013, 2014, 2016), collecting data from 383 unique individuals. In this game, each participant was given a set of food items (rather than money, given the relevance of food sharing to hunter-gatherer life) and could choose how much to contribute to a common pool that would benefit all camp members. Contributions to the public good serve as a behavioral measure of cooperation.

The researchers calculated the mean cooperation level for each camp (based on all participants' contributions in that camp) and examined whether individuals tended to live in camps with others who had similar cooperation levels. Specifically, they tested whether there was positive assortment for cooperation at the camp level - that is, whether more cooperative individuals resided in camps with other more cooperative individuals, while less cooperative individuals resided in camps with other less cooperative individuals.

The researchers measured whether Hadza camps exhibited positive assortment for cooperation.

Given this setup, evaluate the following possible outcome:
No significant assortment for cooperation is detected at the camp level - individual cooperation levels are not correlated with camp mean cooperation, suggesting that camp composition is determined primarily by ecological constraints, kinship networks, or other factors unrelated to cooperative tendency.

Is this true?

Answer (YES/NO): NO